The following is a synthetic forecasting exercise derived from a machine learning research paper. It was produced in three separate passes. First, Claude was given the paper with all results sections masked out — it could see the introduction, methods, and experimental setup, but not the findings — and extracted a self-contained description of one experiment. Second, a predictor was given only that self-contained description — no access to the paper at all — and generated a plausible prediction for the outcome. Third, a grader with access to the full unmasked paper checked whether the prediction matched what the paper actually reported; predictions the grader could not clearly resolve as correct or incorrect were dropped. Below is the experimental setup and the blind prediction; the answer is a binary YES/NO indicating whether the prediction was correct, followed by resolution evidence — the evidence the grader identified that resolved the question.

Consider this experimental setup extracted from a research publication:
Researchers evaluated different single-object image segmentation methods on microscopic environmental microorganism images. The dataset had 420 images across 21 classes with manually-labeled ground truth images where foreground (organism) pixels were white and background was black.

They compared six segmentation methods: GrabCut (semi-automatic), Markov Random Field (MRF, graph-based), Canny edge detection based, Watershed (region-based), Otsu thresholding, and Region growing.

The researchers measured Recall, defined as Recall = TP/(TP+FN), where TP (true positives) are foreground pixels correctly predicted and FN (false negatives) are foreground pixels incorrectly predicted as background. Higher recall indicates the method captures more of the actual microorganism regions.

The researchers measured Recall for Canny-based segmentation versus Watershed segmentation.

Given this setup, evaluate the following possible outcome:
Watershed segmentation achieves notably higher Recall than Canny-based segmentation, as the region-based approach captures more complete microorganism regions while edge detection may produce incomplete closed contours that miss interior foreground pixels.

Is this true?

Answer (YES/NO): NO